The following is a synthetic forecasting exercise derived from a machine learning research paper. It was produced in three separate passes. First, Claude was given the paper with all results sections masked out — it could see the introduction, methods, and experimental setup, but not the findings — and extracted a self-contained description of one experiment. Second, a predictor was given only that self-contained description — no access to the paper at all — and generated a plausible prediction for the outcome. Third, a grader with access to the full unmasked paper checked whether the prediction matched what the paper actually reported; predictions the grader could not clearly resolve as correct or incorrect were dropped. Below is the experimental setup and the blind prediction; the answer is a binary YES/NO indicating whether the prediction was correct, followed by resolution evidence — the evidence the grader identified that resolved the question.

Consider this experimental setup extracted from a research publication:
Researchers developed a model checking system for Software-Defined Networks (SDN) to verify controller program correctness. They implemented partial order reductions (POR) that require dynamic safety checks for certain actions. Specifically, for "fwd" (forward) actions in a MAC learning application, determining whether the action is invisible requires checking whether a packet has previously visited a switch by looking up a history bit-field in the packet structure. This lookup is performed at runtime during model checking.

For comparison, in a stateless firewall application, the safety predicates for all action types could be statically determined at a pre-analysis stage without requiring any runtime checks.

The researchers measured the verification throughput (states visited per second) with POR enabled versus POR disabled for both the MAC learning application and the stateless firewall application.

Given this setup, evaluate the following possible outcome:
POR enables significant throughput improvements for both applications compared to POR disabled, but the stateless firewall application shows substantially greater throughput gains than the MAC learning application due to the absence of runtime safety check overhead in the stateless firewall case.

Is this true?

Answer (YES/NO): NO